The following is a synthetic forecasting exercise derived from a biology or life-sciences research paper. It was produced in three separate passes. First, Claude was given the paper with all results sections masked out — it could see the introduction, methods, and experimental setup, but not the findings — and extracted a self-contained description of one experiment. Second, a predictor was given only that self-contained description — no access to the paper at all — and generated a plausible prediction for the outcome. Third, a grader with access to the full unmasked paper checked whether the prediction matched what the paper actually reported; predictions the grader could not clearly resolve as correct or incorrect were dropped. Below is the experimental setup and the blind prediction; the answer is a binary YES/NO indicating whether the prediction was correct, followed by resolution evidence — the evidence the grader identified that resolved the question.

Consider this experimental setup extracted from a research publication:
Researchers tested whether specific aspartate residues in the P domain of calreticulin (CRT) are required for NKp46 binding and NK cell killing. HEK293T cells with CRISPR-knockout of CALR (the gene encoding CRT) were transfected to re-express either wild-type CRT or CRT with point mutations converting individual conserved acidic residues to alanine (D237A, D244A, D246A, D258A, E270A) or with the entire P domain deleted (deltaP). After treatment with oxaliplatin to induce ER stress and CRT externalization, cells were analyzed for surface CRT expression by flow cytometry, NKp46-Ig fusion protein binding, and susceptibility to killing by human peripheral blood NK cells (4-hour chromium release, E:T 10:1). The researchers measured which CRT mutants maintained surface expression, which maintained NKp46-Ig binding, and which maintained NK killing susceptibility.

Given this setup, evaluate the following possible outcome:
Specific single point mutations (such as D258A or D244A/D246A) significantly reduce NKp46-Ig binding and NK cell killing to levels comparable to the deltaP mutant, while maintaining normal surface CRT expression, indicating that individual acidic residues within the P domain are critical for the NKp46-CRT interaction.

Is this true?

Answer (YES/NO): NO